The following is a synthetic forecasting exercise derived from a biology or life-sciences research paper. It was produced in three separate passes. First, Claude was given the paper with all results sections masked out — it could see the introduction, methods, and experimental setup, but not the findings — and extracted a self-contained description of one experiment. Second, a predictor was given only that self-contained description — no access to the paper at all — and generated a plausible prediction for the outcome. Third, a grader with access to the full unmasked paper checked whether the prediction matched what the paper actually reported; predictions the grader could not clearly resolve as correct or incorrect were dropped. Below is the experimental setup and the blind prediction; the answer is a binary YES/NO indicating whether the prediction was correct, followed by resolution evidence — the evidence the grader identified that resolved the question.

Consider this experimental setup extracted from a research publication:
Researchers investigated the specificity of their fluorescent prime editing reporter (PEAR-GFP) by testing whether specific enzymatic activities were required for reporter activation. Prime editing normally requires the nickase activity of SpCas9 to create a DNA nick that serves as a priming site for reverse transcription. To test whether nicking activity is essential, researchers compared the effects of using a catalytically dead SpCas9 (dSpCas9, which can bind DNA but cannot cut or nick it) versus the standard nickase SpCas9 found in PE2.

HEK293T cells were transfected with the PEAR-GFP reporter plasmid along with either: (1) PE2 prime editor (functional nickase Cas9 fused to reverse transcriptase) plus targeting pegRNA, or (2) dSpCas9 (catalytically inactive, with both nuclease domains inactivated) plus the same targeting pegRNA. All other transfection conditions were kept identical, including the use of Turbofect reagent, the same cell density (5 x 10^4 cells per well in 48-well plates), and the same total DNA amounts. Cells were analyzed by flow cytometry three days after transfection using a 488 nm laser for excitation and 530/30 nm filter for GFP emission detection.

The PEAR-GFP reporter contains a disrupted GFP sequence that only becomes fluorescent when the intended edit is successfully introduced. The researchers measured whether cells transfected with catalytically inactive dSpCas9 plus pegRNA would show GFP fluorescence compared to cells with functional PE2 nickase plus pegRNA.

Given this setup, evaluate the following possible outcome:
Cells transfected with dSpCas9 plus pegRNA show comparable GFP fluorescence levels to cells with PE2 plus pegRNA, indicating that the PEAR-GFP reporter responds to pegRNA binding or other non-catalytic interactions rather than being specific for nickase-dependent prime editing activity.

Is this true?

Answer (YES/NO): NO